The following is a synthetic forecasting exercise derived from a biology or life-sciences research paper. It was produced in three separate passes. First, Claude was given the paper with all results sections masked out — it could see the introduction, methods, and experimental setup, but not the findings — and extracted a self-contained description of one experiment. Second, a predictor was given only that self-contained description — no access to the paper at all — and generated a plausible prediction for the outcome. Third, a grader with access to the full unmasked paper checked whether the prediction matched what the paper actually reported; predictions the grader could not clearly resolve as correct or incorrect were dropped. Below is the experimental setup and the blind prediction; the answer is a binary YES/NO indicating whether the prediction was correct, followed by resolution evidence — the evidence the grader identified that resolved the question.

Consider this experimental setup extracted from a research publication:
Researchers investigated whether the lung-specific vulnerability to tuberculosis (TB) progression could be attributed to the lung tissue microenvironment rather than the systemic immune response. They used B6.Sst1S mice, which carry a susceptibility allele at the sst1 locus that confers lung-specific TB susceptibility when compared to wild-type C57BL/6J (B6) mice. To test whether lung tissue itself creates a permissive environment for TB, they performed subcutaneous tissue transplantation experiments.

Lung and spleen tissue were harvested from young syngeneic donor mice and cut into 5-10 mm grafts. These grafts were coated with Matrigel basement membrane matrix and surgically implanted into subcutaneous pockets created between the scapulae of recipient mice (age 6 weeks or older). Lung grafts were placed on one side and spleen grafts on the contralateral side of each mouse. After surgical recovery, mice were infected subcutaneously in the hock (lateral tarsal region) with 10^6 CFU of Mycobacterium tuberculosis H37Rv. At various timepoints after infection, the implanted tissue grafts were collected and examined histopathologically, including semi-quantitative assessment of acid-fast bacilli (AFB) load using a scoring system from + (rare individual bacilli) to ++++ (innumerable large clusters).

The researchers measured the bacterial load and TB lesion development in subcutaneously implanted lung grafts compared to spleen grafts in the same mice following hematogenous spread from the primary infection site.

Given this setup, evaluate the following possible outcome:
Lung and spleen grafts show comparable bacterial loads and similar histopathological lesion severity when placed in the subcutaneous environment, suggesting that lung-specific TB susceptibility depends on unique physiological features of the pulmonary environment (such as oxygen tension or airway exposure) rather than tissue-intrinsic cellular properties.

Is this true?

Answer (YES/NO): NO